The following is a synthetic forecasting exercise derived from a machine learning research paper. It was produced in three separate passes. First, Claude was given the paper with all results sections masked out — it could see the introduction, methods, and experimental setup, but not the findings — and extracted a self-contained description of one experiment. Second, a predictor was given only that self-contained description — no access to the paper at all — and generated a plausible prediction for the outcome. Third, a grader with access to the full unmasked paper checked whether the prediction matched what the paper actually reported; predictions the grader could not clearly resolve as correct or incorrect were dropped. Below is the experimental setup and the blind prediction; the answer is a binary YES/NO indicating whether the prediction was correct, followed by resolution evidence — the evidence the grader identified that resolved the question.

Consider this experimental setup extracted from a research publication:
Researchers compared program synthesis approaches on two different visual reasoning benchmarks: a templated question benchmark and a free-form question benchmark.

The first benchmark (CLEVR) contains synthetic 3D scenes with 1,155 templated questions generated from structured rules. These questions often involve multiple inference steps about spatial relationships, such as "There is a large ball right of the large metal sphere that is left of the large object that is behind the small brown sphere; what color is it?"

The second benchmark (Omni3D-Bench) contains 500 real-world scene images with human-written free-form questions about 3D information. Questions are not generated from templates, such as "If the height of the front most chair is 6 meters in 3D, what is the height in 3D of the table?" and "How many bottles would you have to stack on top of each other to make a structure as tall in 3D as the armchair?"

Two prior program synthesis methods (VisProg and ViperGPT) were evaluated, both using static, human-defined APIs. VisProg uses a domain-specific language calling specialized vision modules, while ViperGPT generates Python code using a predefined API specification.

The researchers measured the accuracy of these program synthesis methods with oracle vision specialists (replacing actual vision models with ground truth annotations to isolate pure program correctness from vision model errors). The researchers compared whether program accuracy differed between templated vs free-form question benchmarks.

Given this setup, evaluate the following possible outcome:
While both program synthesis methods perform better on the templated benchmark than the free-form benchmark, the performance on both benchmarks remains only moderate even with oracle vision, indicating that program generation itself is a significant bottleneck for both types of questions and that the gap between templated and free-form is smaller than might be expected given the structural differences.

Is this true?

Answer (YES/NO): NO